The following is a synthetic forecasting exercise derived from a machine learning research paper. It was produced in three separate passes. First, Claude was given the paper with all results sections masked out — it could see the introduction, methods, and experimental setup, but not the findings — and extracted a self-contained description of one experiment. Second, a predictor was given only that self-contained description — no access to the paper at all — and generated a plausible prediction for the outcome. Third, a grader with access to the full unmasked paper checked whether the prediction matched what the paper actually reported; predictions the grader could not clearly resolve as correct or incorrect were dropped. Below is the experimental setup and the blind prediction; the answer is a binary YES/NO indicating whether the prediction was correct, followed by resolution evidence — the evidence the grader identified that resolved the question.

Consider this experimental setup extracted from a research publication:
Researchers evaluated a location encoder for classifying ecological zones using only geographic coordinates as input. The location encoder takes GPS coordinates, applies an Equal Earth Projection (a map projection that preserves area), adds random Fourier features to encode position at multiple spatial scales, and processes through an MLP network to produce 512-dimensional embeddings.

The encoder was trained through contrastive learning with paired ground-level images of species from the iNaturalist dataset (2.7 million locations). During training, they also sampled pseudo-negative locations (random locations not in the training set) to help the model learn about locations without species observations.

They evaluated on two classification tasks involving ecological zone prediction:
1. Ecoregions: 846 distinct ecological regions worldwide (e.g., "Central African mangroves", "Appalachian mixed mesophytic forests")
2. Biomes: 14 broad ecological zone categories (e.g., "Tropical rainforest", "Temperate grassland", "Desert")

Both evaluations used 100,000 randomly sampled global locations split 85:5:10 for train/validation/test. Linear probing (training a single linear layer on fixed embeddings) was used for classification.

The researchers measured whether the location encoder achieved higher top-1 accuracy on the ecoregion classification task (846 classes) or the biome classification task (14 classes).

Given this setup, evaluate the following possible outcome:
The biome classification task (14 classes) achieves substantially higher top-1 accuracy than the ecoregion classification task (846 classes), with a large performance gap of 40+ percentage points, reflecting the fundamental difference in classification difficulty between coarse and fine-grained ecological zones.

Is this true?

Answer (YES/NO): NO